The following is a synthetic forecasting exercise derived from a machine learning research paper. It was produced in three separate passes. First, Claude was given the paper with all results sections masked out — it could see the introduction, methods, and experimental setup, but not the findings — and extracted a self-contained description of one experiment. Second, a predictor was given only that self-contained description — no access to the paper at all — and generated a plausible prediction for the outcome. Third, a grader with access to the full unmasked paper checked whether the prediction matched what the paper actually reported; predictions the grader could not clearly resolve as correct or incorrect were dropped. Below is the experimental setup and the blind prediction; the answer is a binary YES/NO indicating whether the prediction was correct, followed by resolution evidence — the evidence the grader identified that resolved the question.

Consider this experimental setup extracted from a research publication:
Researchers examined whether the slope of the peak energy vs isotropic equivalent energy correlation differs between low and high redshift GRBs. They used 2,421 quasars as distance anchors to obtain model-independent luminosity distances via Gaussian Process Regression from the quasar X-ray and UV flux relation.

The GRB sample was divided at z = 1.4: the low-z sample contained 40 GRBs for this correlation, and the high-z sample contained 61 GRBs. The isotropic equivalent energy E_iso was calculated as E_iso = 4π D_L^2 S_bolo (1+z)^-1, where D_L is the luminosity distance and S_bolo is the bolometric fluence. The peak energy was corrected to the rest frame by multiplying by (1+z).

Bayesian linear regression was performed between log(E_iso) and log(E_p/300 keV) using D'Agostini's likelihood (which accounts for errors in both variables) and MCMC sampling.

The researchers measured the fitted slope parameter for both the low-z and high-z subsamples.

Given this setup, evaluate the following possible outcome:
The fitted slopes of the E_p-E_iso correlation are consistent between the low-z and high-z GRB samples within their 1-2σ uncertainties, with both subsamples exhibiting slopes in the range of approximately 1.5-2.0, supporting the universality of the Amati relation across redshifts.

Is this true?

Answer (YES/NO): NO